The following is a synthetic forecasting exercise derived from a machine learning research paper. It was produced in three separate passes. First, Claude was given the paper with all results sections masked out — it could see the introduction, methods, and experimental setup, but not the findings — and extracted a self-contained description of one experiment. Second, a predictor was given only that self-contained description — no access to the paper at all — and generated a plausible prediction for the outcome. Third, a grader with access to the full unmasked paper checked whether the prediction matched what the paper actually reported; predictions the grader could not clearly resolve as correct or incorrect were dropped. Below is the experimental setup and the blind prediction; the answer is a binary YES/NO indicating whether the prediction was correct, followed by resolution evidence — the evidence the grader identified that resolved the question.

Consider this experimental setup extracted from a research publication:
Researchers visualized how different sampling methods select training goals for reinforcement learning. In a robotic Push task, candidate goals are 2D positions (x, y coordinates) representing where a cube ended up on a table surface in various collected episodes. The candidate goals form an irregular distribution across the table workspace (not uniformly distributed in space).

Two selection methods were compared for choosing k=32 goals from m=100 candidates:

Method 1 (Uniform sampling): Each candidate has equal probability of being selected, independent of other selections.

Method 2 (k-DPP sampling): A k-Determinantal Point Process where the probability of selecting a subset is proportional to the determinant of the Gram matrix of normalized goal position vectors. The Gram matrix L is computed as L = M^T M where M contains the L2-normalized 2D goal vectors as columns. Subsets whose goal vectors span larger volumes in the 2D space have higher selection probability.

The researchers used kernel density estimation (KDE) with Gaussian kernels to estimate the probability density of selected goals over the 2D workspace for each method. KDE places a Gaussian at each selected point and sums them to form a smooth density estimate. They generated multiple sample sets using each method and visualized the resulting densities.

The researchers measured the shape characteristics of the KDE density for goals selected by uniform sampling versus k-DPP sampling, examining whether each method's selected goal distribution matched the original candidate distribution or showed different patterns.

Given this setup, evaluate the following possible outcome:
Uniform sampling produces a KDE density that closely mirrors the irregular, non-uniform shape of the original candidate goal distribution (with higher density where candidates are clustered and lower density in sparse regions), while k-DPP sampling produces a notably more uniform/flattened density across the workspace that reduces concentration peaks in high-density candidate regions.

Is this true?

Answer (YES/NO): YES